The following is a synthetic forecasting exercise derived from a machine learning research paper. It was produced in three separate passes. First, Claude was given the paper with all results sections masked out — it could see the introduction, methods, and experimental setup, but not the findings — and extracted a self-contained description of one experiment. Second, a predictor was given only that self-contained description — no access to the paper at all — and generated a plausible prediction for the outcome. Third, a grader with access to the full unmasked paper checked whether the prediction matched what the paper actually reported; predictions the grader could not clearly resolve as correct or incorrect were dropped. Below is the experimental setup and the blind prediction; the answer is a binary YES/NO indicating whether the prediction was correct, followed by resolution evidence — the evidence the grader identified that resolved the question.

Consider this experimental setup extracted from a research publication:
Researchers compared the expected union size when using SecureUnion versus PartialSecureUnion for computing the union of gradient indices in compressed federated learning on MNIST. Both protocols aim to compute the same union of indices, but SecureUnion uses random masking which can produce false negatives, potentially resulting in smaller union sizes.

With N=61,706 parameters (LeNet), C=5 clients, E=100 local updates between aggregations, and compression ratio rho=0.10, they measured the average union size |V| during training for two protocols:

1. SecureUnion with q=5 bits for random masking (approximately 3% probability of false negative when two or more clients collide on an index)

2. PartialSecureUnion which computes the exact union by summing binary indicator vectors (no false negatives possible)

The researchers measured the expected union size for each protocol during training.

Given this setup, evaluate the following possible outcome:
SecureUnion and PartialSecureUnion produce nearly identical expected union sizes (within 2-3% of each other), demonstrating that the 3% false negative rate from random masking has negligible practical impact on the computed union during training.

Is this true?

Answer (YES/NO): YES